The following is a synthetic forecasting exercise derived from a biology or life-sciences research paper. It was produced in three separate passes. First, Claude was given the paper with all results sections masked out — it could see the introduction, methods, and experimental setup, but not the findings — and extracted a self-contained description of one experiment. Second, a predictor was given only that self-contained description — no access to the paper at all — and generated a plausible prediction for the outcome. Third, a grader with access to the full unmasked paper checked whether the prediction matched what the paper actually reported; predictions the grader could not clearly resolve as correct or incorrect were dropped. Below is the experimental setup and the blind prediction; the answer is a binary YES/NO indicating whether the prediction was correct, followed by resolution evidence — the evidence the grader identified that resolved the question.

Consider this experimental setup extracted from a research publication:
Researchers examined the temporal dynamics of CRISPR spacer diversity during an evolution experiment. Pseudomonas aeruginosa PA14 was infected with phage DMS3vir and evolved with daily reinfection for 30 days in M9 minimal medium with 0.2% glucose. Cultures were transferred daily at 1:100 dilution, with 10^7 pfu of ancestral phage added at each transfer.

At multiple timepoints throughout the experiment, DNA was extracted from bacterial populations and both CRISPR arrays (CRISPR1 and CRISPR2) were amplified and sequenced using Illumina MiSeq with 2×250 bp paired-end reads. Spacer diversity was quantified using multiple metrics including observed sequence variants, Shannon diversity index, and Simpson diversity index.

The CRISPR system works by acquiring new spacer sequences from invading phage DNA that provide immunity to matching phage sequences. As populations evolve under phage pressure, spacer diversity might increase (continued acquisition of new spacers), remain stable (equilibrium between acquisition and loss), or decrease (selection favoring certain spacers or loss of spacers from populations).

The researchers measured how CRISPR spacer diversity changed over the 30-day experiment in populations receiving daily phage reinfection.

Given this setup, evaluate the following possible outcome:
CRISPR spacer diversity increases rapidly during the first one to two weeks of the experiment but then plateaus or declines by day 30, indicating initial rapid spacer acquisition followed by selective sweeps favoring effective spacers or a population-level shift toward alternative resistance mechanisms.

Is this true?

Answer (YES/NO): NO